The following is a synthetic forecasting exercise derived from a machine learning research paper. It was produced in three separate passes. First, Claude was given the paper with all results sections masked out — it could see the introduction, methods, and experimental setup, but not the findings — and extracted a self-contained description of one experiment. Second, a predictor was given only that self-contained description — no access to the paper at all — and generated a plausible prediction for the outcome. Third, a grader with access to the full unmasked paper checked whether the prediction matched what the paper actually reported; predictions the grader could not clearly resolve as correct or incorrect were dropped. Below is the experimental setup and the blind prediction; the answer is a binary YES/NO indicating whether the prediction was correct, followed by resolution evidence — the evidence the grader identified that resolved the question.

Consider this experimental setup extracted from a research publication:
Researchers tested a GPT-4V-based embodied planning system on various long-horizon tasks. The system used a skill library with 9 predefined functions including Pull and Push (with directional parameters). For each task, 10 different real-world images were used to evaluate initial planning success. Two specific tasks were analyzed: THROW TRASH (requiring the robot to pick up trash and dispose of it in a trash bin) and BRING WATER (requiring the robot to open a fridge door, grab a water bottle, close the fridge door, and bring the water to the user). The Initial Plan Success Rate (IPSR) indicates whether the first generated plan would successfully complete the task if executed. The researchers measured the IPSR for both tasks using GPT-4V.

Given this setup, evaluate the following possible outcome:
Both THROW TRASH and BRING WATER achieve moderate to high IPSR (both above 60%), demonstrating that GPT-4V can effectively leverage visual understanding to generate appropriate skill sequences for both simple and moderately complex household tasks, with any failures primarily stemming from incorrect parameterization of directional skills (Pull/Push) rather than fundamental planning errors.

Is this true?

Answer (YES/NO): NO